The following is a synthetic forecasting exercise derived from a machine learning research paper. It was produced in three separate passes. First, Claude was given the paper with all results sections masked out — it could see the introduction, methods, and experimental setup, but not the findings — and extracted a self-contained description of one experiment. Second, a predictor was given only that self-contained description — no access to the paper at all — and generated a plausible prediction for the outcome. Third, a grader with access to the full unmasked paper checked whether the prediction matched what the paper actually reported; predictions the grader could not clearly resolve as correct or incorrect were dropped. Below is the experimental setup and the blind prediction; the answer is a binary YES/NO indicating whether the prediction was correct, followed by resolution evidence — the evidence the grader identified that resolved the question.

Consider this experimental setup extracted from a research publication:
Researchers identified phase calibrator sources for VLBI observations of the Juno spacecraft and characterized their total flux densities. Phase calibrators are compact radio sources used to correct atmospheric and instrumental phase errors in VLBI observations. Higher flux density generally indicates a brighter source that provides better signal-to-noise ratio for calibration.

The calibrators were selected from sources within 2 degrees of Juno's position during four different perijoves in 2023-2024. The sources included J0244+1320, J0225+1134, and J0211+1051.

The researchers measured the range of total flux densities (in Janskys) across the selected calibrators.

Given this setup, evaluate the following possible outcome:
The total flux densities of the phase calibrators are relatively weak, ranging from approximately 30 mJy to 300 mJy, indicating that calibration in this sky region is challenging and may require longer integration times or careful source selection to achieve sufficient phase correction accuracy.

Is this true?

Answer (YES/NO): NO